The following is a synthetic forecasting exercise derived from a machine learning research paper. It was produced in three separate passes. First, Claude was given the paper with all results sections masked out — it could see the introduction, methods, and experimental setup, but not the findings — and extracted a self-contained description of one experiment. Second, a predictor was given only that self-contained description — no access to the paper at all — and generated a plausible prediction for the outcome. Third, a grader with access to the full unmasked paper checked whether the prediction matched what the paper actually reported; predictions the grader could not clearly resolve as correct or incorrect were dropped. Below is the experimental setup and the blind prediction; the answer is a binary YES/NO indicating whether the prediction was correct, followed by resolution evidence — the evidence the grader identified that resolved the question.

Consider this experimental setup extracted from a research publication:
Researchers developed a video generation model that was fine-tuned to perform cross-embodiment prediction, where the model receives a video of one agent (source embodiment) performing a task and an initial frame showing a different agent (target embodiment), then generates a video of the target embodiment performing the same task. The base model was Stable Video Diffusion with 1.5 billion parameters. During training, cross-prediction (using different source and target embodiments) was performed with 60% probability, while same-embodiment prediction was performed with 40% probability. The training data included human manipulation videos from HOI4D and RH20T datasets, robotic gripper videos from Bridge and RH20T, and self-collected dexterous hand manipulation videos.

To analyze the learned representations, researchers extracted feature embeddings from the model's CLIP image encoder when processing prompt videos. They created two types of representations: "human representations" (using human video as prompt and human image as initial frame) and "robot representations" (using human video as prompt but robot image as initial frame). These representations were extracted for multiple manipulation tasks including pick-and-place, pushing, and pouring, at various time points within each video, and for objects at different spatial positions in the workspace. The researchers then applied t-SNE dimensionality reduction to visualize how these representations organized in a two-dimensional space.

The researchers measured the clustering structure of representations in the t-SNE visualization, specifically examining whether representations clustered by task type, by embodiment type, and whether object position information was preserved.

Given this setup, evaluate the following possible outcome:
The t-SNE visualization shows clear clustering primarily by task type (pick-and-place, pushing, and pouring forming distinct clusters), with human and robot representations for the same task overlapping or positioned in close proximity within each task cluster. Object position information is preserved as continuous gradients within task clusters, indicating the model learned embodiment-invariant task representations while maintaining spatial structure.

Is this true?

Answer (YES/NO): NO